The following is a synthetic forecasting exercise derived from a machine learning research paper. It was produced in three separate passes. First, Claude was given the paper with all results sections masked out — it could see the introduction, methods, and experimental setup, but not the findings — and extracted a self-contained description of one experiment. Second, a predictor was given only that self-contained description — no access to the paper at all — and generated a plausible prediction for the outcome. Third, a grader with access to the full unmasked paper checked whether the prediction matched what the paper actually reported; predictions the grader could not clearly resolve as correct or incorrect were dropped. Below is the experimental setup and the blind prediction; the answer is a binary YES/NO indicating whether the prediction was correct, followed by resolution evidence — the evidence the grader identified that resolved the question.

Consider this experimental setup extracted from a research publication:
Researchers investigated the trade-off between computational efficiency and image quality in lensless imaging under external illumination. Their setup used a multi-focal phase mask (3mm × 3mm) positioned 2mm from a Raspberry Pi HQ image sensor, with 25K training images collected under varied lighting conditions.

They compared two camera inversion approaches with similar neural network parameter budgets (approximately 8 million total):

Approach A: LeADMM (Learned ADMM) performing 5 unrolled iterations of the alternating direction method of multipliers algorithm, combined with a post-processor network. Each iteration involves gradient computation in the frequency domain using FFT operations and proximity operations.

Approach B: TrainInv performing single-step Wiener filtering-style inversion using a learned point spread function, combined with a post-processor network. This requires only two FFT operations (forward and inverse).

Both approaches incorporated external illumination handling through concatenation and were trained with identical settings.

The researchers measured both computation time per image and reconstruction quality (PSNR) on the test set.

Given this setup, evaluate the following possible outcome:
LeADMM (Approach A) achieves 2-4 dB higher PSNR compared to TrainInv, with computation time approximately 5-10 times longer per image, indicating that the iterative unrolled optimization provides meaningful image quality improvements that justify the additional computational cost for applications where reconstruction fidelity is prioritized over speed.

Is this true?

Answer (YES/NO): NO